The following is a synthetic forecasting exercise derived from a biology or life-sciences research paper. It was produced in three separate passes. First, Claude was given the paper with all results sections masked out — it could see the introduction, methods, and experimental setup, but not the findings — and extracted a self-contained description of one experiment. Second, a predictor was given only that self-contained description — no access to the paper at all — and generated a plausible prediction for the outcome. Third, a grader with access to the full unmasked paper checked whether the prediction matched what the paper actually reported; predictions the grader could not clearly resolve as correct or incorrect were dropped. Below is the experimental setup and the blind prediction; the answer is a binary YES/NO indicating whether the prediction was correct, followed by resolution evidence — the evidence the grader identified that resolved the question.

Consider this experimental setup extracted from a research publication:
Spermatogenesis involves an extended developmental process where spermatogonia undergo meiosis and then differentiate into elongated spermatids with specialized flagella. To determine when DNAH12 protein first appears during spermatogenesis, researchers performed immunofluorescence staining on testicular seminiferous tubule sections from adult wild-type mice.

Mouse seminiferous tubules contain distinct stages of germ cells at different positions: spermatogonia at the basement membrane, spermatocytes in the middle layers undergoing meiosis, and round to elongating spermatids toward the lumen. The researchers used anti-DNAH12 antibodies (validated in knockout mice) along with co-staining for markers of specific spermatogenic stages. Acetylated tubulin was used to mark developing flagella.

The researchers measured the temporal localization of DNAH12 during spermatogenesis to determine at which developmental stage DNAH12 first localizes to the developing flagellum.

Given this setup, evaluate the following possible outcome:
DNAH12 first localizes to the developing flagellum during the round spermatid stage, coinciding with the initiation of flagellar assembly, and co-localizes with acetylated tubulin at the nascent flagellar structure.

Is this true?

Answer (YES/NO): NO